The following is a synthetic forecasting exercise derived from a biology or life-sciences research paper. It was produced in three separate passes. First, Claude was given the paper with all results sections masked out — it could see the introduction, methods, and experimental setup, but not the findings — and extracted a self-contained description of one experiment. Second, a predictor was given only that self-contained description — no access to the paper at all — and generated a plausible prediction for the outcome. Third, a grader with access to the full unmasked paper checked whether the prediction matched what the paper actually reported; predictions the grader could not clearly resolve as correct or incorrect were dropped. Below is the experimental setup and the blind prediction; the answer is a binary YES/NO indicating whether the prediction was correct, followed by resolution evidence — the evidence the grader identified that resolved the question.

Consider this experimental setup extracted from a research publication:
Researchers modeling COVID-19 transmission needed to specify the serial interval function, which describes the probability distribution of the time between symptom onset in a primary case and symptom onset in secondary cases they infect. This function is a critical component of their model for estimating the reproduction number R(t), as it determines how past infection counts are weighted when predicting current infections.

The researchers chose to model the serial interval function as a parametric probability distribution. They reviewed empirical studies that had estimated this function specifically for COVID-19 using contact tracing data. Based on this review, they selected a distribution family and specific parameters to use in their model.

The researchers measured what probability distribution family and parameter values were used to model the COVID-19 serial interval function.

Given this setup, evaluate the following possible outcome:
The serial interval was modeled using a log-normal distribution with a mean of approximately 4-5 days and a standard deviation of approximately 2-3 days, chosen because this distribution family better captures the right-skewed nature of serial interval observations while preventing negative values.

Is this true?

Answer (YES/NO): NO